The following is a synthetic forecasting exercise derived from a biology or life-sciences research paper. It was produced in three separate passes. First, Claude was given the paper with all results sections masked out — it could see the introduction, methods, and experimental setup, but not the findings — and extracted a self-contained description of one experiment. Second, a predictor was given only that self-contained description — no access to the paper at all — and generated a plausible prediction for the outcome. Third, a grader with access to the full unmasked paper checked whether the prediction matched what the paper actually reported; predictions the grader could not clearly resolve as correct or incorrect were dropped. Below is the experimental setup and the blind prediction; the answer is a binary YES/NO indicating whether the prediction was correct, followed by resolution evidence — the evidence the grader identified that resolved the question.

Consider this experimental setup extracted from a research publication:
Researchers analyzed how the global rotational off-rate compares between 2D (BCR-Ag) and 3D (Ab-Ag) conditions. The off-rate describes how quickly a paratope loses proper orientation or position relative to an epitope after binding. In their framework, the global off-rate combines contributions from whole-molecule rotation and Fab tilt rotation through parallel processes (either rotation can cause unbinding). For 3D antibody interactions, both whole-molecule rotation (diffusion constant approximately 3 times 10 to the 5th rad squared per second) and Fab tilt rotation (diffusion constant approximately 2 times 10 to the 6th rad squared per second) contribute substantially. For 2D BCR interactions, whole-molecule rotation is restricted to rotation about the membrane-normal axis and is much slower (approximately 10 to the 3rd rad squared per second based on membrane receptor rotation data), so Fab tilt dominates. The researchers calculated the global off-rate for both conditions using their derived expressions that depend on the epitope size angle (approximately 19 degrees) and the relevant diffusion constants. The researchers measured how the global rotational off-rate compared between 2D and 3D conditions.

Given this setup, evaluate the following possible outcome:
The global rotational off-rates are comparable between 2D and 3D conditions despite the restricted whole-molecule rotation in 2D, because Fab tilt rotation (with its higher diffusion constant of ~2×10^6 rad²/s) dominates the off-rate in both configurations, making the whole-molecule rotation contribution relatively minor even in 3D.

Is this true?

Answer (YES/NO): YES